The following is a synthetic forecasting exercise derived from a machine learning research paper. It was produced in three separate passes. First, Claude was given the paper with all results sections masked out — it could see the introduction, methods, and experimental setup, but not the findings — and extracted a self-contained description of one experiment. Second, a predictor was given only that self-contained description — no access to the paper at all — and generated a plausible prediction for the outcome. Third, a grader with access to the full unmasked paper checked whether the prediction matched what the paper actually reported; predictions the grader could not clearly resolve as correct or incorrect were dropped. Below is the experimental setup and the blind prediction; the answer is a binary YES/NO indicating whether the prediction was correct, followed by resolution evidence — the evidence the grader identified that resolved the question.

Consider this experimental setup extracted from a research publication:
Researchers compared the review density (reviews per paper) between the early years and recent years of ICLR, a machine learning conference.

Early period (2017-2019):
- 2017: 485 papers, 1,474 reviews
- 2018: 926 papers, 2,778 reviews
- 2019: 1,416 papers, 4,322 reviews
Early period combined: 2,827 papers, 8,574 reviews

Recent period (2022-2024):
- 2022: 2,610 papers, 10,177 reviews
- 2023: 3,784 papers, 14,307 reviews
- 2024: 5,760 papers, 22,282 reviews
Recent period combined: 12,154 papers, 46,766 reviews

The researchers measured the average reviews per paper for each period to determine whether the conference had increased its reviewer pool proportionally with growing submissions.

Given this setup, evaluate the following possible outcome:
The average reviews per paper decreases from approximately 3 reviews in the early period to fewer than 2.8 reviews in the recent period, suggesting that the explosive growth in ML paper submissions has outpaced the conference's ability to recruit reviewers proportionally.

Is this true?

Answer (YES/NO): NO